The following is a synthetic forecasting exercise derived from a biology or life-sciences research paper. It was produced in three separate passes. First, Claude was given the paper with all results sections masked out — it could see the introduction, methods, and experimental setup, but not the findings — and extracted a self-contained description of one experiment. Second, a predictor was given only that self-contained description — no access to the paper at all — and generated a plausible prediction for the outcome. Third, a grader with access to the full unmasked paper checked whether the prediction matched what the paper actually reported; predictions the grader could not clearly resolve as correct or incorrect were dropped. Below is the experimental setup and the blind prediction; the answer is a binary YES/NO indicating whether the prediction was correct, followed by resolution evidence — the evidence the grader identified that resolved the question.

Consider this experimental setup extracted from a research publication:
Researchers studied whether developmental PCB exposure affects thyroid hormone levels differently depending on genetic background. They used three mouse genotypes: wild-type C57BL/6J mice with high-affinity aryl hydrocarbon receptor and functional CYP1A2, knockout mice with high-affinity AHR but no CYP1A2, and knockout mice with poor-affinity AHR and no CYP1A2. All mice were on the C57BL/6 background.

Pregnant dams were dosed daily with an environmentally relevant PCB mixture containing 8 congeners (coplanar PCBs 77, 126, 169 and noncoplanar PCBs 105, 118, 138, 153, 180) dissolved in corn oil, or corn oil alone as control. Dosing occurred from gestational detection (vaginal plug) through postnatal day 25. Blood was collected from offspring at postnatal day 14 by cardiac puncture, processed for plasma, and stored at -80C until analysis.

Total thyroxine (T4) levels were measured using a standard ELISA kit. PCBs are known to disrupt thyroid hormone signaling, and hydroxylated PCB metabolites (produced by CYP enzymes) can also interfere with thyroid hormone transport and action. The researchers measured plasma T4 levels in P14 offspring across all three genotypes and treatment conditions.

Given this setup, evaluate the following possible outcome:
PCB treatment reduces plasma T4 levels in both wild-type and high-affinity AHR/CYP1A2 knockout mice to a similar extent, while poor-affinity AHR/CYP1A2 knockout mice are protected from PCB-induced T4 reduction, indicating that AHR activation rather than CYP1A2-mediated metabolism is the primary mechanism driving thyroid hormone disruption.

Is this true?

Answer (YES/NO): NO